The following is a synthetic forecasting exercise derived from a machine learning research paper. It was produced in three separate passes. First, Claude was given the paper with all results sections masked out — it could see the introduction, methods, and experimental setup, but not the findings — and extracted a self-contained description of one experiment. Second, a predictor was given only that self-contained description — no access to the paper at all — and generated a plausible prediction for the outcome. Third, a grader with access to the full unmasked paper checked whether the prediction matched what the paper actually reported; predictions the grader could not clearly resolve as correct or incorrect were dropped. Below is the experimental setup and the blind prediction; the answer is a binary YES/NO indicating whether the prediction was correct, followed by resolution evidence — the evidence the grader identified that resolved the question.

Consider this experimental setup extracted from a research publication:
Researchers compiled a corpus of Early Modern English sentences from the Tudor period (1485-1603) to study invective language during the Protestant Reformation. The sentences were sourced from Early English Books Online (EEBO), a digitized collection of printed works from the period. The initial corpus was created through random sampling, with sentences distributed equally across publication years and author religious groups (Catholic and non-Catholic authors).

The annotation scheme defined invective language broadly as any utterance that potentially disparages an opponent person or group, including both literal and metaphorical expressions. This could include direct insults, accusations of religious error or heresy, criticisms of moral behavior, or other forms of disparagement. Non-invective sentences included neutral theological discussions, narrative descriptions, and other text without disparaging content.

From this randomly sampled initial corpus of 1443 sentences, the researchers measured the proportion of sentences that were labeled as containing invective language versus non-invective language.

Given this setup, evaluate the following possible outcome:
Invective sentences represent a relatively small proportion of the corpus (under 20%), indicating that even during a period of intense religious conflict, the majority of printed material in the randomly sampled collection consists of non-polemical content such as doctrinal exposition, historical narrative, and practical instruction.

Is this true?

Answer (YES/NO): YES